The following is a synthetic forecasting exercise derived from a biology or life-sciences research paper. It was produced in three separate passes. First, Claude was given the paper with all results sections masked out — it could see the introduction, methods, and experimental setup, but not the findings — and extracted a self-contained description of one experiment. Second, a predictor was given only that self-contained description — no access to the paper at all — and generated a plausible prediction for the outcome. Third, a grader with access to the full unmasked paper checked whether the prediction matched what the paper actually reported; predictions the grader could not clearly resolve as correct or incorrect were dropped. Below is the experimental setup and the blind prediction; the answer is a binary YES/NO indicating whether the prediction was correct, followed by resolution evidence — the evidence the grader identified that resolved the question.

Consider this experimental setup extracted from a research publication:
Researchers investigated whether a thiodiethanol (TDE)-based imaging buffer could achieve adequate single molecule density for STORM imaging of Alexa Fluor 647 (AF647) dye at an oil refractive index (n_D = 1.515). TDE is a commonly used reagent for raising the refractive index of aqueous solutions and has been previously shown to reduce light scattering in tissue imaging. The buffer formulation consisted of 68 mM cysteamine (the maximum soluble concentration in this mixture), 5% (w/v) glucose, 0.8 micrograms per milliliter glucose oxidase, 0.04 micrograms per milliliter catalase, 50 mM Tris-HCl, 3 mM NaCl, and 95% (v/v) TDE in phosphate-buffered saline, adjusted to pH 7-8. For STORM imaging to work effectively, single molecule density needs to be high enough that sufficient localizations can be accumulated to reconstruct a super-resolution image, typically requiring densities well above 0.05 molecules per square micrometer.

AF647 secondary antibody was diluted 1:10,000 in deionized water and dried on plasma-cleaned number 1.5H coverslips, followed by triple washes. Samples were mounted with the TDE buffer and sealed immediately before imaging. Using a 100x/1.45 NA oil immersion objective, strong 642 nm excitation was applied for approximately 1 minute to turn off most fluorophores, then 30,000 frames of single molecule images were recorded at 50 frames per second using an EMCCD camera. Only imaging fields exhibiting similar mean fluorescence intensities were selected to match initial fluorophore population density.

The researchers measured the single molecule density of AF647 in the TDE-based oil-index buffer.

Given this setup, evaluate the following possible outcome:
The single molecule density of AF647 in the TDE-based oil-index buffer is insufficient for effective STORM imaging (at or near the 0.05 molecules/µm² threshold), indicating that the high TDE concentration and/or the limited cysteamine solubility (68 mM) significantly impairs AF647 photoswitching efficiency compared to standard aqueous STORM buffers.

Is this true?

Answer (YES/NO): YES